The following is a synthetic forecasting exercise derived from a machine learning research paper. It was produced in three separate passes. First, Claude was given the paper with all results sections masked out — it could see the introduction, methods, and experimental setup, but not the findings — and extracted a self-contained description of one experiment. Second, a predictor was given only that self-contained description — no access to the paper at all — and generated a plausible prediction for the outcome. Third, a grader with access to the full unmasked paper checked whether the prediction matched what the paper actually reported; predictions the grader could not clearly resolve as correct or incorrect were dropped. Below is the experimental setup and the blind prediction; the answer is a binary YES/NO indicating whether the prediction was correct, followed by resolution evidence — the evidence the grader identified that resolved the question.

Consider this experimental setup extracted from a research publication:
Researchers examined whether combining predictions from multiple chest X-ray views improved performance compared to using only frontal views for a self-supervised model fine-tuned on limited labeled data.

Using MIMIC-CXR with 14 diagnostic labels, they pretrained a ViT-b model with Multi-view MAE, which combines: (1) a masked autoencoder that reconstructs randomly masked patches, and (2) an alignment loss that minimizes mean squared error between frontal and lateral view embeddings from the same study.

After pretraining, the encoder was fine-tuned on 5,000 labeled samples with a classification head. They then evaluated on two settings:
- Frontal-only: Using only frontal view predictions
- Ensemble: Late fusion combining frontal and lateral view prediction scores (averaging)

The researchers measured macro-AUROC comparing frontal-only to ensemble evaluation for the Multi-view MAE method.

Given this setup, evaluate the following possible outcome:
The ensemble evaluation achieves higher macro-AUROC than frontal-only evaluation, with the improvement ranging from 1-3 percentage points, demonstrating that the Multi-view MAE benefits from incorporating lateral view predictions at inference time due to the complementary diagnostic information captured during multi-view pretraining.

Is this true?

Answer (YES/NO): NO